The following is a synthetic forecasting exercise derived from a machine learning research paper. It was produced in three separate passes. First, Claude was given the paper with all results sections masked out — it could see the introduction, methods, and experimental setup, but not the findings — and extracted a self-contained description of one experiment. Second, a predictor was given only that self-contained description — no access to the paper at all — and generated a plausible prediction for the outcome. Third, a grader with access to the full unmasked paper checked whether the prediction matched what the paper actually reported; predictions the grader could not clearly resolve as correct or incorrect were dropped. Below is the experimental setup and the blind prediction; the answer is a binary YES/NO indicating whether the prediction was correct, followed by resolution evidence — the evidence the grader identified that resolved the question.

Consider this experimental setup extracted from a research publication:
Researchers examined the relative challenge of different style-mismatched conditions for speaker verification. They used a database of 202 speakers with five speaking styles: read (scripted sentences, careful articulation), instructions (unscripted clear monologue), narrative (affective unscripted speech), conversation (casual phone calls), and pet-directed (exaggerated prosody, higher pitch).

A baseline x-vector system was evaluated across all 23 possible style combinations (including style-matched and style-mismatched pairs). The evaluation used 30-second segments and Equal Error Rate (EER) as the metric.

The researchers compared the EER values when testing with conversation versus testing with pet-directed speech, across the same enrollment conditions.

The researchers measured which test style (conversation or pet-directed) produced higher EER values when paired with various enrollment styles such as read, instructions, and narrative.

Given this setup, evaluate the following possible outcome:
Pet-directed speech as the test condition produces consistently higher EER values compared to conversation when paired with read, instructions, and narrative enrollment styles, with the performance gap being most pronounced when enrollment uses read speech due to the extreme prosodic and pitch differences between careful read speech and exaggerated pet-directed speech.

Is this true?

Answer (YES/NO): NO